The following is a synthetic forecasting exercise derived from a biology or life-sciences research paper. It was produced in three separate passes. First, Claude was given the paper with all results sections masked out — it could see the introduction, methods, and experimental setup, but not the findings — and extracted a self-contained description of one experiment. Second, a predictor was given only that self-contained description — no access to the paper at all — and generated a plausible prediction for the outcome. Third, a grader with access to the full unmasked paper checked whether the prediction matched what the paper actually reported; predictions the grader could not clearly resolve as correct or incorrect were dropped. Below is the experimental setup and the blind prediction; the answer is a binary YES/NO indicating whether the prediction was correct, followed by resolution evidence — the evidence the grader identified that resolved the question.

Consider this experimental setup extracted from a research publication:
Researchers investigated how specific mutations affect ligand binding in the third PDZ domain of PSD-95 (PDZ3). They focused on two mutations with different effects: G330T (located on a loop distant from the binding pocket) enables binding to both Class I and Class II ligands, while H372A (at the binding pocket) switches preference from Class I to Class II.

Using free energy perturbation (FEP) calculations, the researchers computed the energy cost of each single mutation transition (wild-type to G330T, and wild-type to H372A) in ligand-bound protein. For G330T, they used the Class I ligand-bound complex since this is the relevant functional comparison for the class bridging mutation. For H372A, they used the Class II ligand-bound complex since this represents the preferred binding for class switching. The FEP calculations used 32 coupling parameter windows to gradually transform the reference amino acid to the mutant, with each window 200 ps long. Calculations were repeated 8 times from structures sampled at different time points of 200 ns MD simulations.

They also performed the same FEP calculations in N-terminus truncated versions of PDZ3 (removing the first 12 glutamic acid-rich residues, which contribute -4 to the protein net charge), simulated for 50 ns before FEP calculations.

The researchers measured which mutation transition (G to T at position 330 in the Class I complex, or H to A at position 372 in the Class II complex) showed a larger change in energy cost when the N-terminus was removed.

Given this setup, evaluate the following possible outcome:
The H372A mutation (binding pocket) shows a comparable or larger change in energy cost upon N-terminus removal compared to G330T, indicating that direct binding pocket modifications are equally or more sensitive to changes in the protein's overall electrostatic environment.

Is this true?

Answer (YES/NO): NO